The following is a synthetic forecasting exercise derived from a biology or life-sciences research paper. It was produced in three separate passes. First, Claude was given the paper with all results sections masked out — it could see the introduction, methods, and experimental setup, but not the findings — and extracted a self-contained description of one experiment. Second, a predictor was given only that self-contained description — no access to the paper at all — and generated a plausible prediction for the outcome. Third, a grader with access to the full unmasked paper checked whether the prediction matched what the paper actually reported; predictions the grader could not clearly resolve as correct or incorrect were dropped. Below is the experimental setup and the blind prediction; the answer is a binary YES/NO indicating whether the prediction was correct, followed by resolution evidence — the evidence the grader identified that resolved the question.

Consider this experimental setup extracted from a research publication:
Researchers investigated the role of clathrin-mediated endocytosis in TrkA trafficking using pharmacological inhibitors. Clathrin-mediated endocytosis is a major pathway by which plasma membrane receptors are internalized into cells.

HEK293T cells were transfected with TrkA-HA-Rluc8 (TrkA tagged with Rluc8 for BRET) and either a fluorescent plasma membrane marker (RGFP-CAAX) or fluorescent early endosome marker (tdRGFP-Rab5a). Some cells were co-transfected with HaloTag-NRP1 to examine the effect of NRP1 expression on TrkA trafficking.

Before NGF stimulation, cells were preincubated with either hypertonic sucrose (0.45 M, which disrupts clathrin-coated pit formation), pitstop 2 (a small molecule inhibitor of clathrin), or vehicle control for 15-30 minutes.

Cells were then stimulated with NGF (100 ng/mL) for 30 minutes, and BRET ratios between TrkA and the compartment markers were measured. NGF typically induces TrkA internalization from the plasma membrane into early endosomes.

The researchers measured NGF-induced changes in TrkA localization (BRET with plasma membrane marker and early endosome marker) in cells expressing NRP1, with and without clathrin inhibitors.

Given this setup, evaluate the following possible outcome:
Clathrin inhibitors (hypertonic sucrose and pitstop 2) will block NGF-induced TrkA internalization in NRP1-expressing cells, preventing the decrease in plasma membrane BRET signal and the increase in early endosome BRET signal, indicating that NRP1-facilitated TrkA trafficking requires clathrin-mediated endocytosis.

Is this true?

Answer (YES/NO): YES